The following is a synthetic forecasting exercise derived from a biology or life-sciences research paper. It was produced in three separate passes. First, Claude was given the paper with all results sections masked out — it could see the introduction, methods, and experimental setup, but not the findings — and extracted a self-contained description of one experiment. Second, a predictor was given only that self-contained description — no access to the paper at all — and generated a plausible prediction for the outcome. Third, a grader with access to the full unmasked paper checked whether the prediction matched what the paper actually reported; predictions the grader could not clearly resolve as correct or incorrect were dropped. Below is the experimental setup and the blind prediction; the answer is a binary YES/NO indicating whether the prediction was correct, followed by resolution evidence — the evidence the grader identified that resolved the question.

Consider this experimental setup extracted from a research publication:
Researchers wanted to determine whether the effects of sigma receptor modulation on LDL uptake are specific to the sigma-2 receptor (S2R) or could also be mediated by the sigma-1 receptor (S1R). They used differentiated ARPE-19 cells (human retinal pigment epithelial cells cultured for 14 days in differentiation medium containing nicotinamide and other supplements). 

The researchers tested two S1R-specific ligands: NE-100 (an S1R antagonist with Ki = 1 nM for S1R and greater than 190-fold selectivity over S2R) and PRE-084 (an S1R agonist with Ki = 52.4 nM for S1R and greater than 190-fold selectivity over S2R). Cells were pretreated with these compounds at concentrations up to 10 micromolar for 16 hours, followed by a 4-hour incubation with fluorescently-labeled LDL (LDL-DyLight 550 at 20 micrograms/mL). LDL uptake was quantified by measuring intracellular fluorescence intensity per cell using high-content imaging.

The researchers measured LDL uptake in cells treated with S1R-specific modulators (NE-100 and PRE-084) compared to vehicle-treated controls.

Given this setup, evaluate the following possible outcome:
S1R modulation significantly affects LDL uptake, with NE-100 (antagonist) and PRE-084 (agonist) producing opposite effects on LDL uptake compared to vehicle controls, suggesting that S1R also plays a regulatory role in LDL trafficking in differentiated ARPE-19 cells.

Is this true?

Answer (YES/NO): NO